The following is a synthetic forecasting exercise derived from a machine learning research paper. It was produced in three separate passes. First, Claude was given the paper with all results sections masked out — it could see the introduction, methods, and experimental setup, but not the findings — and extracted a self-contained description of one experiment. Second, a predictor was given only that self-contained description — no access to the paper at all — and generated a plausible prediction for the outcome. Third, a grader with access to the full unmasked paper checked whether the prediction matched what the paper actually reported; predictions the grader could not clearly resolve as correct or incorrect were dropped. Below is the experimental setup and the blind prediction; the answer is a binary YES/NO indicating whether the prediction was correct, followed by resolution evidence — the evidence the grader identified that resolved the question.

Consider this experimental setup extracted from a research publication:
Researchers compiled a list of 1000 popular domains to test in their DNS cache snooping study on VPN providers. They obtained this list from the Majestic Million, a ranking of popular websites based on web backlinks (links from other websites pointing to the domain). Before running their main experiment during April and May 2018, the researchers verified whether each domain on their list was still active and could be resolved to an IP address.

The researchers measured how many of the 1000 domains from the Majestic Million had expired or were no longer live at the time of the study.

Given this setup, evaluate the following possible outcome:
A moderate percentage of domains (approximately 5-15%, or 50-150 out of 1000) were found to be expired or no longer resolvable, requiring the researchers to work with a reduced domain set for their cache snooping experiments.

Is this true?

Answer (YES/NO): NO